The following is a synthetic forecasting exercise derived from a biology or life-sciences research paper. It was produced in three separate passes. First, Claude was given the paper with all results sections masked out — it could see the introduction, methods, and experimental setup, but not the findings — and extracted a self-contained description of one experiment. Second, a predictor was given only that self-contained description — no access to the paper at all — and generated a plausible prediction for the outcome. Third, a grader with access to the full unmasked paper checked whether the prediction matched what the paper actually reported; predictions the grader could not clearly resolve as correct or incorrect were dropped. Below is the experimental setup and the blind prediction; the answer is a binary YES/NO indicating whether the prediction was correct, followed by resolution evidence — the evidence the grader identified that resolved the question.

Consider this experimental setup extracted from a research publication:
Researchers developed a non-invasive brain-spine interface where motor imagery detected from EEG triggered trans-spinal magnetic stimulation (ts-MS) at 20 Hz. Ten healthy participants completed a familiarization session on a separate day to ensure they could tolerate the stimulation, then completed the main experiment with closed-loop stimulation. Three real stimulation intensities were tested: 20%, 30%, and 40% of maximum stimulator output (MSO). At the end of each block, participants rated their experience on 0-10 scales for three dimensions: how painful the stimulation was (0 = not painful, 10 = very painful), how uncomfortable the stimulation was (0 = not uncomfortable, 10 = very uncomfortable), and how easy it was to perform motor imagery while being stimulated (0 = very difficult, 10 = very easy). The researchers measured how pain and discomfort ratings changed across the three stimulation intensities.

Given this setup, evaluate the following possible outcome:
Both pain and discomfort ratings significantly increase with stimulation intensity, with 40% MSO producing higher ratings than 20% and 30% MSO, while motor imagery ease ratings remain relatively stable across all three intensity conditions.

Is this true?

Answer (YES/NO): NO